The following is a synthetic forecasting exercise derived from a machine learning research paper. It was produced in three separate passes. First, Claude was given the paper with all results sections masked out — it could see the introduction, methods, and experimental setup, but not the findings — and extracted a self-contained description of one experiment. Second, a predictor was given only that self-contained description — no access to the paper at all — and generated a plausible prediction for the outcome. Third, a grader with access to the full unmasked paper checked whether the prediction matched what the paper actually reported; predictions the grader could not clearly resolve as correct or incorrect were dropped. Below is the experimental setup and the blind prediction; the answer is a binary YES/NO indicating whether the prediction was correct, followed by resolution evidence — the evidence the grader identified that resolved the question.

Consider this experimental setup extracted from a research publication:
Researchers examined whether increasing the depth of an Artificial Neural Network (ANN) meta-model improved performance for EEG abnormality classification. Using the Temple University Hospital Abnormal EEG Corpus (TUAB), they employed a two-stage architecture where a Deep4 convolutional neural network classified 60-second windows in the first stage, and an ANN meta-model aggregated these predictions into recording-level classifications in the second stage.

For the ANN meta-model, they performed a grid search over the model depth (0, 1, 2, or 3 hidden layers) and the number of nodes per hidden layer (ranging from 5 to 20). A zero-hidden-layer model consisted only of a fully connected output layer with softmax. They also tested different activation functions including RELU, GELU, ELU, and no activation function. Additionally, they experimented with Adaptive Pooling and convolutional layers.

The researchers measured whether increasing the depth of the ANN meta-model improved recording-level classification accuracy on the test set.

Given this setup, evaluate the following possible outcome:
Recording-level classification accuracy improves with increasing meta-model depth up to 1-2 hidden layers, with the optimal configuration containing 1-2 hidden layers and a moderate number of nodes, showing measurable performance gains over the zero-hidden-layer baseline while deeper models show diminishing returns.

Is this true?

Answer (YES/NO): NO